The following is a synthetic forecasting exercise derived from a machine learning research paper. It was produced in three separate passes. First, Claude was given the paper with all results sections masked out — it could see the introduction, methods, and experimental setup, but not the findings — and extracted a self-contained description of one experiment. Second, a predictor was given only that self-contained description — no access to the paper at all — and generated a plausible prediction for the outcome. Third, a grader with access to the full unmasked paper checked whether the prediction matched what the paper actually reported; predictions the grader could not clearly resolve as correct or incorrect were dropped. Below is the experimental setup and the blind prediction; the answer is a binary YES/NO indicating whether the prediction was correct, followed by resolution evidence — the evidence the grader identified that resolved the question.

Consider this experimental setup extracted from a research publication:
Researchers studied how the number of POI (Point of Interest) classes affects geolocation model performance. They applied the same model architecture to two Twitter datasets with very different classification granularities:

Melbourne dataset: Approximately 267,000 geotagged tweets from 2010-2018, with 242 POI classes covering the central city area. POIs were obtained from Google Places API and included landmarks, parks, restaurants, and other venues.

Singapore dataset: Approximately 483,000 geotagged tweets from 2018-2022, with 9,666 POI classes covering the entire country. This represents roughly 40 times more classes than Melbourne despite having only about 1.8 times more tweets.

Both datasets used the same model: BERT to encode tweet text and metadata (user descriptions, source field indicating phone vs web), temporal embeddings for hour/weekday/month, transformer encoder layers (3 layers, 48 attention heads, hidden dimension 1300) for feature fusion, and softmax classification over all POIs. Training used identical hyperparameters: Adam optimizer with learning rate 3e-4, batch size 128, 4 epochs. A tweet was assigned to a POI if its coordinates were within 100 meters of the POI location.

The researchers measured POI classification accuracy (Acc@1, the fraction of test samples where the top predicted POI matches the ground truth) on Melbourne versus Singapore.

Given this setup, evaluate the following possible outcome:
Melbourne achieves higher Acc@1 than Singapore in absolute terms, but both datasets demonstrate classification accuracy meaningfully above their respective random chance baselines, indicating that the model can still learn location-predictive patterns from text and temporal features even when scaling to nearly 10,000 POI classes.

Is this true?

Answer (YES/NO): YES